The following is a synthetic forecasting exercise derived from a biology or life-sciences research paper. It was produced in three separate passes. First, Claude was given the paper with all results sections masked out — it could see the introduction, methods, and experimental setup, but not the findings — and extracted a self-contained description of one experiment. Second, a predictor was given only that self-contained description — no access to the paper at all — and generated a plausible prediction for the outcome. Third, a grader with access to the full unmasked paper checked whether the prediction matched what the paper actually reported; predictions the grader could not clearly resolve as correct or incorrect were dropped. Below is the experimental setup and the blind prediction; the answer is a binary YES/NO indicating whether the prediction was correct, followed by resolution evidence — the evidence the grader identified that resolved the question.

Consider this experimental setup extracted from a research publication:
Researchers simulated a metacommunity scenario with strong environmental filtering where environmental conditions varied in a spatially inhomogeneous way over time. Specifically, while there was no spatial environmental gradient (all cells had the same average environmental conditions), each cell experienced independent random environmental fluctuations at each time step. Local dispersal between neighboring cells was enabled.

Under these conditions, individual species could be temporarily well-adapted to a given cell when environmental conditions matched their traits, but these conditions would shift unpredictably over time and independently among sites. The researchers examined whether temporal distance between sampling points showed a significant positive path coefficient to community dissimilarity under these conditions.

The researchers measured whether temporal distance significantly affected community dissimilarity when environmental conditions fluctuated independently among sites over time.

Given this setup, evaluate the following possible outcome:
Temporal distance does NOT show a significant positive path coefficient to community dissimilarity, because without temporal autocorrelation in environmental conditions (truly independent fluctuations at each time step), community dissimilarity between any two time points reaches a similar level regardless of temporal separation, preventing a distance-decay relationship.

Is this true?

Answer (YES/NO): NO